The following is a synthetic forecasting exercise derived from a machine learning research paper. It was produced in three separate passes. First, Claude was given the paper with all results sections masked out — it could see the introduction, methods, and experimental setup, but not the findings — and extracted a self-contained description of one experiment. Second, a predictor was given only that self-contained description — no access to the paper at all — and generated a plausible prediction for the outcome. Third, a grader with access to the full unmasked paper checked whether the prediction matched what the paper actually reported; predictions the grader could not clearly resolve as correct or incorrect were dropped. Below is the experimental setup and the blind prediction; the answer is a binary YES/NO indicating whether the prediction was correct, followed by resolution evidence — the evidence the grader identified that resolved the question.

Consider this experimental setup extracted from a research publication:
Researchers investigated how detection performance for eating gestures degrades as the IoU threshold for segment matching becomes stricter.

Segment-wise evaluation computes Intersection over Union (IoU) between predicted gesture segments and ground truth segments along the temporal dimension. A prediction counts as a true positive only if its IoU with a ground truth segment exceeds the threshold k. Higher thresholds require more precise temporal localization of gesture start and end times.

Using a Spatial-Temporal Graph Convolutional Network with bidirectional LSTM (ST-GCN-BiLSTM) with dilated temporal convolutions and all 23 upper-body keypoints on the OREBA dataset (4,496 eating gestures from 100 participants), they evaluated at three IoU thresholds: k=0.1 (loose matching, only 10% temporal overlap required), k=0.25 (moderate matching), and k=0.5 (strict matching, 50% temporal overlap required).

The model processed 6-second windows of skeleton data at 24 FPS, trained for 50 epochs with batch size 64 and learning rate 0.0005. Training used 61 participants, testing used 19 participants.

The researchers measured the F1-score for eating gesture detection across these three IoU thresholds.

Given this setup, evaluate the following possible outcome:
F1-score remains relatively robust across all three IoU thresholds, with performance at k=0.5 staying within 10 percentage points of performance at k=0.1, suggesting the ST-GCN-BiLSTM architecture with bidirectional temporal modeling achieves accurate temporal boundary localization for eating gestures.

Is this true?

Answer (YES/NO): YES